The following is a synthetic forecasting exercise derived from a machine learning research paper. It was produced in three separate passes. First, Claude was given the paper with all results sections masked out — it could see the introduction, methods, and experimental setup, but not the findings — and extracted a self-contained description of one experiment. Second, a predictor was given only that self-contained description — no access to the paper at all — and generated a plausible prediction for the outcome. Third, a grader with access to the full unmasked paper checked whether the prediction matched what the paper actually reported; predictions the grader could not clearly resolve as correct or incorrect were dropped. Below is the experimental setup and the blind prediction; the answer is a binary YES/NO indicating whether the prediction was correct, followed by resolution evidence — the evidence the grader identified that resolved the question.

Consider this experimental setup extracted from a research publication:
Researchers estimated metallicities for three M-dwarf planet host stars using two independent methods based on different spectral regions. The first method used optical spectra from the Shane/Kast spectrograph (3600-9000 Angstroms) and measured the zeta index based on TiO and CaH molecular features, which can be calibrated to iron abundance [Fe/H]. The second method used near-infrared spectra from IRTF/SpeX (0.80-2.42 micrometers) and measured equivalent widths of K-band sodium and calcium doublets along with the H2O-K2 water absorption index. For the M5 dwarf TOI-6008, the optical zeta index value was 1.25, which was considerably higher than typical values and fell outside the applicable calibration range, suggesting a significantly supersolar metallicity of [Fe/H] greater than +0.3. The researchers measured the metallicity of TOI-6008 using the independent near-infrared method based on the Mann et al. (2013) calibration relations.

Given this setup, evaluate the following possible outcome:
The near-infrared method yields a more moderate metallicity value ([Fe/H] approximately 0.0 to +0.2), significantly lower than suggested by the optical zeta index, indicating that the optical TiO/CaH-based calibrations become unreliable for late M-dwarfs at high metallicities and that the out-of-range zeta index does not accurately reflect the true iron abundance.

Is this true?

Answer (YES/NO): NO